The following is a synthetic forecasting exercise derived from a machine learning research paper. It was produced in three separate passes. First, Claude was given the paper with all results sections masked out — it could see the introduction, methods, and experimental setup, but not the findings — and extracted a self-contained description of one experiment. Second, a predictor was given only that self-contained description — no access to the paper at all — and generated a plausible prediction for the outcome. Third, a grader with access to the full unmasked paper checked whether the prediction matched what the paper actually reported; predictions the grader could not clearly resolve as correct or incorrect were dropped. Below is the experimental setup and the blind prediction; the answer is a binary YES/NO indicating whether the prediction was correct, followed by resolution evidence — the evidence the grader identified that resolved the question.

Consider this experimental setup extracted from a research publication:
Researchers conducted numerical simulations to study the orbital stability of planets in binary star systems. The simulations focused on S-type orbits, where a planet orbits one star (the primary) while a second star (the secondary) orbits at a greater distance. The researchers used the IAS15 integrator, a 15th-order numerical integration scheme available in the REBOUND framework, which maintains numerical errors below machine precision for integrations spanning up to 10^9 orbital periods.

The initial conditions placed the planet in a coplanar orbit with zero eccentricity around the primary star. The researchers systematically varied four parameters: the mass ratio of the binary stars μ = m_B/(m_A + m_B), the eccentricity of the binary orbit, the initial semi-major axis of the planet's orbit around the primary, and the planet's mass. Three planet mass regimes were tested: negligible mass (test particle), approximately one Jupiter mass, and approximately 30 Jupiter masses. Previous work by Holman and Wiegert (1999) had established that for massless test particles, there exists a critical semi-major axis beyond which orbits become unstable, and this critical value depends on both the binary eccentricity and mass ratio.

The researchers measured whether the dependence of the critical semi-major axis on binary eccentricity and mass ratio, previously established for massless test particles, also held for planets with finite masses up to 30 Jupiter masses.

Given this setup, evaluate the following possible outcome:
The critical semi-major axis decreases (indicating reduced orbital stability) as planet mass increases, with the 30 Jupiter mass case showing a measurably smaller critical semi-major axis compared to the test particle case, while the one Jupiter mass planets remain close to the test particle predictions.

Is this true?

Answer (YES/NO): NO